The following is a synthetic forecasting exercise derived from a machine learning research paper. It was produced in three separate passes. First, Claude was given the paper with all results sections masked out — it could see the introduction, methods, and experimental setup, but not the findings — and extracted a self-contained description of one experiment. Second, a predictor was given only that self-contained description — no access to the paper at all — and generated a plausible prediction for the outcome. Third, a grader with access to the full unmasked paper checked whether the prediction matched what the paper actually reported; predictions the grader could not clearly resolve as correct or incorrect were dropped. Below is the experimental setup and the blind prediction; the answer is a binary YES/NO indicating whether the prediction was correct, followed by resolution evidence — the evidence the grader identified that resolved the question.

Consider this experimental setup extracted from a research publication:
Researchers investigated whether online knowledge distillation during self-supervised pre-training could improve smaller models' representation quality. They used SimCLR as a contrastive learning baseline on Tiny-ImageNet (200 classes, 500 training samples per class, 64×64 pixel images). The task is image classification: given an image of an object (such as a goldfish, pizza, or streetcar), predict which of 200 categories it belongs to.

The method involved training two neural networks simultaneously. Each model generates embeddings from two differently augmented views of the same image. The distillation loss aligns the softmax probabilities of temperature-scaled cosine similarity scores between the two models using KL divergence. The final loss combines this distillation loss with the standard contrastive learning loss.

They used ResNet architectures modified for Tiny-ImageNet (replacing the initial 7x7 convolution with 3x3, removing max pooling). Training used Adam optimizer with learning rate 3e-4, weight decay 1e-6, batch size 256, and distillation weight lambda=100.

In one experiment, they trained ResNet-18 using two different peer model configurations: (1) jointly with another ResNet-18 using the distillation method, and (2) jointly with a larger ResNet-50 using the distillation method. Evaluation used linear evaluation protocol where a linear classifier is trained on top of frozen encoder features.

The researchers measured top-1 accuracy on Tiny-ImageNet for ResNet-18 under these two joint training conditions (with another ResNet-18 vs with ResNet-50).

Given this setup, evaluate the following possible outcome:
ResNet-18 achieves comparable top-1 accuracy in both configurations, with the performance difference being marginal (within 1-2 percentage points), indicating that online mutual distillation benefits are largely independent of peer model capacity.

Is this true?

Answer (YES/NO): NO